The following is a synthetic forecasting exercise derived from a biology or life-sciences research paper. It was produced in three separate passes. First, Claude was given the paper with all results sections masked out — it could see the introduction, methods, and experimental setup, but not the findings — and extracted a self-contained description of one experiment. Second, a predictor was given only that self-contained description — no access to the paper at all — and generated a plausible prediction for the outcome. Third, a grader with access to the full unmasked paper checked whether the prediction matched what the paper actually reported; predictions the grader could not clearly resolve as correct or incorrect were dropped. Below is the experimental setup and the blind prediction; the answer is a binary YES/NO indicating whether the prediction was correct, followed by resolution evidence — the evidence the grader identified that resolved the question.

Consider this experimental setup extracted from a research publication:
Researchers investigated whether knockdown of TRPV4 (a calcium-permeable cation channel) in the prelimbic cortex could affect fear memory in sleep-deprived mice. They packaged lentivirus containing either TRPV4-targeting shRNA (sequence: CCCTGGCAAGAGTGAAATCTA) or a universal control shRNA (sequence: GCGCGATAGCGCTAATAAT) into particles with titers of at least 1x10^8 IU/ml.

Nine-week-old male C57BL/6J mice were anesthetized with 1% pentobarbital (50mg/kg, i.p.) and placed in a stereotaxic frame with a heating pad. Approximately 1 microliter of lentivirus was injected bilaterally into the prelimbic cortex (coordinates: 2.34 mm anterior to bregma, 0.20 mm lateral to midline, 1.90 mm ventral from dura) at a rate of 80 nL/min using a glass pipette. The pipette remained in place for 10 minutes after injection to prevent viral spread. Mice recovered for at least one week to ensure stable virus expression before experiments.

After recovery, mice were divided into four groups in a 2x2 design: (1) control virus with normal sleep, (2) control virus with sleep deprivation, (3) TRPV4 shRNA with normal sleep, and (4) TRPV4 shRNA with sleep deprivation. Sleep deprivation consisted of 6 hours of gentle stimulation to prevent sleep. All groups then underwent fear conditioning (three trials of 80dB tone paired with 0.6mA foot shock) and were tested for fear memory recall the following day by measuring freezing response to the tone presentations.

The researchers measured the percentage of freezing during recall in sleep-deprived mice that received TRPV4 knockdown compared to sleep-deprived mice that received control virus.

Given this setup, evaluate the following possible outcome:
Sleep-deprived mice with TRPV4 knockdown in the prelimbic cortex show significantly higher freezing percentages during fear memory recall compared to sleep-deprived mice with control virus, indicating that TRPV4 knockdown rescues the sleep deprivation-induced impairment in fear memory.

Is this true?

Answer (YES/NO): YES